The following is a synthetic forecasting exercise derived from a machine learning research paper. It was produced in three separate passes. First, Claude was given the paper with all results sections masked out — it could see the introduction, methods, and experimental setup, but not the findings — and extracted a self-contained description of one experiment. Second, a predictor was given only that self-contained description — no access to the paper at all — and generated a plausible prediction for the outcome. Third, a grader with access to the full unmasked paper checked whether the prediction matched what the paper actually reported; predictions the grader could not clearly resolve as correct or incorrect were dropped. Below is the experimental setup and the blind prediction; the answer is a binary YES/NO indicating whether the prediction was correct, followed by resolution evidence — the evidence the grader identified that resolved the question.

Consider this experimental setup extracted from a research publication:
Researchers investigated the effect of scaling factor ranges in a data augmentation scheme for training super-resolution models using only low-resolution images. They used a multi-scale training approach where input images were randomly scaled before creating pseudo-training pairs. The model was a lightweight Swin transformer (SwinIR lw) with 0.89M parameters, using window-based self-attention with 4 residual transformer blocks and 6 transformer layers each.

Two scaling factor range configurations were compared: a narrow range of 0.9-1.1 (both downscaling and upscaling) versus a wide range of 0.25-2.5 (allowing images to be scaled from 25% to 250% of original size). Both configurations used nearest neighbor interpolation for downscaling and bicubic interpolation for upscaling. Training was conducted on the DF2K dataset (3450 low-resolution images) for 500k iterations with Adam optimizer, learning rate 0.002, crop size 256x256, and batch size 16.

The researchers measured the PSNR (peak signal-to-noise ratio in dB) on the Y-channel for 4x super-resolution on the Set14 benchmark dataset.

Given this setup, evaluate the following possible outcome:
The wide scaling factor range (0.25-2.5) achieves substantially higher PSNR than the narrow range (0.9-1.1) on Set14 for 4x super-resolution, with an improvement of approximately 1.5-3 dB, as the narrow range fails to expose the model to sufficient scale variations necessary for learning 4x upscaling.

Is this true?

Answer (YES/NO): NO